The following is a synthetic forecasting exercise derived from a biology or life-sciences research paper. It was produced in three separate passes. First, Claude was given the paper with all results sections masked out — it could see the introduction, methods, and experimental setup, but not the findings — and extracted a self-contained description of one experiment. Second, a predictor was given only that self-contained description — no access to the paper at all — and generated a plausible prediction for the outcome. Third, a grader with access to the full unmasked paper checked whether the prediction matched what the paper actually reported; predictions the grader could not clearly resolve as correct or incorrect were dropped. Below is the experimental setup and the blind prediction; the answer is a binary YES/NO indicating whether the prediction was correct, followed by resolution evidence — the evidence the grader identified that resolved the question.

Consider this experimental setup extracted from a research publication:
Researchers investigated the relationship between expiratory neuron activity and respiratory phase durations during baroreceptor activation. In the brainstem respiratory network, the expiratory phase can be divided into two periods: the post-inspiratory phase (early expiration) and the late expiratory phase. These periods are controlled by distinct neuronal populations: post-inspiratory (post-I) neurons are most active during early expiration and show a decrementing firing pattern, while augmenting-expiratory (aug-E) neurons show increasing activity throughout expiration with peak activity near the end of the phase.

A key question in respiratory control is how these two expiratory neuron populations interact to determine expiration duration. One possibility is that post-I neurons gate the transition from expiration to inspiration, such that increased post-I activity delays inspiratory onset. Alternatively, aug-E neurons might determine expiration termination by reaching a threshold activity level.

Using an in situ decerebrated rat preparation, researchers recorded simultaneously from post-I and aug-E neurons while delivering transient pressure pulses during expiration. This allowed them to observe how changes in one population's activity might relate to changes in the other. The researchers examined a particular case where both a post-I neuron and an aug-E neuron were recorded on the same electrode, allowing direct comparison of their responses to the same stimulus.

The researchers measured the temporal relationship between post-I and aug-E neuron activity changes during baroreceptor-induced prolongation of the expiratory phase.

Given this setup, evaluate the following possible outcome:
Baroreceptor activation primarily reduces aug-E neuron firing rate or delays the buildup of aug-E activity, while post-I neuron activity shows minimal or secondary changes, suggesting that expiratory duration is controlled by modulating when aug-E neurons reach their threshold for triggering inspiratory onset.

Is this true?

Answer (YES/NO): NO